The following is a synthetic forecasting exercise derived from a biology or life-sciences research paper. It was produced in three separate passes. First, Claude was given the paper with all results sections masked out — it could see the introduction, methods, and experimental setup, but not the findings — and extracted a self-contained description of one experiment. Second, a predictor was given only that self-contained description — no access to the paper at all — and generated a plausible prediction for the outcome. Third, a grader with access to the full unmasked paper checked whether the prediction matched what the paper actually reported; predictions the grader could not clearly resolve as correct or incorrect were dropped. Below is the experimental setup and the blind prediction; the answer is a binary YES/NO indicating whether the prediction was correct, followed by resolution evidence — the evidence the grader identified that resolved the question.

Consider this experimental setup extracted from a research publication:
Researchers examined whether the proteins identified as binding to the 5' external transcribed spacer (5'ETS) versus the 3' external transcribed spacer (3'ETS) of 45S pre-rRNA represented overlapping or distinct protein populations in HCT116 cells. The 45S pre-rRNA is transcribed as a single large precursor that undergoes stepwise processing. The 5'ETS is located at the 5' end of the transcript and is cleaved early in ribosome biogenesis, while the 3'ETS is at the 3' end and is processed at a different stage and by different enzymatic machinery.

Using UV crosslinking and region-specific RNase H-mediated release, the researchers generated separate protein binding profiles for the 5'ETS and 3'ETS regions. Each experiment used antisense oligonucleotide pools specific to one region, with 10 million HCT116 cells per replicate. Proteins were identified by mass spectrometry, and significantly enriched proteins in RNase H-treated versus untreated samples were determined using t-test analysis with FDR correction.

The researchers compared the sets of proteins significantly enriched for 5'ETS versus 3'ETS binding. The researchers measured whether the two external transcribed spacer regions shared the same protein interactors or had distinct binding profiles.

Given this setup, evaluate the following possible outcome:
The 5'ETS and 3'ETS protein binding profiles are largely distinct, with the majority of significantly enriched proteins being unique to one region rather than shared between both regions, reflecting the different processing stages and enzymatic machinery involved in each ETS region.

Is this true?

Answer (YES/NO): YES